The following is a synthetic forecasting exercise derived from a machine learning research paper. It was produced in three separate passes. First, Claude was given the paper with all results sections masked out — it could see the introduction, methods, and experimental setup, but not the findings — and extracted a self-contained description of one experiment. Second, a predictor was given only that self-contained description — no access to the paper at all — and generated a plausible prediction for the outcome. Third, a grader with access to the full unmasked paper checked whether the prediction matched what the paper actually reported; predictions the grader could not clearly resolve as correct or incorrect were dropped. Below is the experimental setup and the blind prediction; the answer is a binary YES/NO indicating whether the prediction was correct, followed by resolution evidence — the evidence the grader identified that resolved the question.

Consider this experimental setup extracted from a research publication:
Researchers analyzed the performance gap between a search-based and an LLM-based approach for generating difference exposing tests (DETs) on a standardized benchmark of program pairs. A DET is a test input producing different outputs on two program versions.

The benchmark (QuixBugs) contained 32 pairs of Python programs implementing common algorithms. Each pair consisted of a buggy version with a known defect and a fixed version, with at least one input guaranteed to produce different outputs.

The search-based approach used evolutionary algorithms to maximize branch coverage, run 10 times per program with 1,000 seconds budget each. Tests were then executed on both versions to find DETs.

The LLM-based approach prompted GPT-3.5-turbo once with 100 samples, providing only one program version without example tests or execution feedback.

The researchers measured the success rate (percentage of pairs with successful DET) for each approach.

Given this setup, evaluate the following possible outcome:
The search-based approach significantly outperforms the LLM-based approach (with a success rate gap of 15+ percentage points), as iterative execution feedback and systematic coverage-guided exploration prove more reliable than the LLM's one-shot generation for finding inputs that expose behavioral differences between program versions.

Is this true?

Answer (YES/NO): NO